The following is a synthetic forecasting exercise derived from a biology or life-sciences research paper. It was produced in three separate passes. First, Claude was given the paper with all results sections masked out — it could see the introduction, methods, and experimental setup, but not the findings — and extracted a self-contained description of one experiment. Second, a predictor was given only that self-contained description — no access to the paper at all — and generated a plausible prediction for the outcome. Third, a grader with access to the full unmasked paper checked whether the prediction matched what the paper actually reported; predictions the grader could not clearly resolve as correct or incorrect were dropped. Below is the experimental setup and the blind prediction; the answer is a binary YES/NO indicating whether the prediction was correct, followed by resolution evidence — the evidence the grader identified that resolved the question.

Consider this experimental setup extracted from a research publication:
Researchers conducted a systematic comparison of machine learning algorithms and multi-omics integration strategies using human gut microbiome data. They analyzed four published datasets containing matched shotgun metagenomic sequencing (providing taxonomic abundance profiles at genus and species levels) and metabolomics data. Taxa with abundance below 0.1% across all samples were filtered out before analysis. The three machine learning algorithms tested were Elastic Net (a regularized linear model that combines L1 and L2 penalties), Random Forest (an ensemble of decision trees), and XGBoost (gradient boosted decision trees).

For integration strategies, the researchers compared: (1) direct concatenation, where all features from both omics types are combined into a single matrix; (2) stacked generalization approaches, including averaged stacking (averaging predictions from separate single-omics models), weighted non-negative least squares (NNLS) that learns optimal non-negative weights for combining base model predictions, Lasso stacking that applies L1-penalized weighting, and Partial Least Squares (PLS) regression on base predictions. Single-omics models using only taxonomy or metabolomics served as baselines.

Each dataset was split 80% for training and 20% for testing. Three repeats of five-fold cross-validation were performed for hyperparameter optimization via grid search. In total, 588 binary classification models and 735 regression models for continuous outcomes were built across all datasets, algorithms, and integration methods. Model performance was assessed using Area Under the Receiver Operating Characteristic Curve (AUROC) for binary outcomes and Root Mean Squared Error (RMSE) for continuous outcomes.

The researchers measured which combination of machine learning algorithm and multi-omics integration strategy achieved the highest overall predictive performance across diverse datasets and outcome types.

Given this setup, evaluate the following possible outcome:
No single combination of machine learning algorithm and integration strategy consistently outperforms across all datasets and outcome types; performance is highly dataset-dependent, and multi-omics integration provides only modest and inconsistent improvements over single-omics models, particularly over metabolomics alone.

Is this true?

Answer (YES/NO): NO